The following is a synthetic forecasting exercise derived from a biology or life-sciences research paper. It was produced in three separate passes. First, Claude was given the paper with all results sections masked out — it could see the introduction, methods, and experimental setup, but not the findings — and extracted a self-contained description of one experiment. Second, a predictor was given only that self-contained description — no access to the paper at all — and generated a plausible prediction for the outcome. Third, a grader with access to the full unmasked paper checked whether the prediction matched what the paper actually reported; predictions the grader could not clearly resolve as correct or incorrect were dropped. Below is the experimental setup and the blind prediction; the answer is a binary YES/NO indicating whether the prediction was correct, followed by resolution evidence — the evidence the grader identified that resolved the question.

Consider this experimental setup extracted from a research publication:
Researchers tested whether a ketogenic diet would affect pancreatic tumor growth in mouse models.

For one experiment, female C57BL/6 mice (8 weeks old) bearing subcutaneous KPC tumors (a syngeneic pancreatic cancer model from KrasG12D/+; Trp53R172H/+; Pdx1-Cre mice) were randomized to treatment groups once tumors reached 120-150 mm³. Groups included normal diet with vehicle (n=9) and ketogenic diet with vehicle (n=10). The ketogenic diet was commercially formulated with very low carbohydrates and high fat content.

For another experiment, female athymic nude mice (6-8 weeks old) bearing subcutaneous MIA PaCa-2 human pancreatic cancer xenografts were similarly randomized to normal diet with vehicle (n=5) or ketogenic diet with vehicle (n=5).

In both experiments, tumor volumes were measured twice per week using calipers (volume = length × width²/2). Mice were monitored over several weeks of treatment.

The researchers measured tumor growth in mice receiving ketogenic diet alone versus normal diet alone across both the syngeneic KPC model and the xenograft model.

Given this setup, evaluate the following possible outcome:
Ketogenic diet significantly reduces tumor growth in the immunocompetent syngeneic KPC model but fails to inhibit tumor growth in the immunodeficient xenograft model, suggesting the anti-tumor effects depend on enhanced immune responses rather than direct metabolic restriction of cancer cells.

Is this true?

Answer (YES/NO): NO